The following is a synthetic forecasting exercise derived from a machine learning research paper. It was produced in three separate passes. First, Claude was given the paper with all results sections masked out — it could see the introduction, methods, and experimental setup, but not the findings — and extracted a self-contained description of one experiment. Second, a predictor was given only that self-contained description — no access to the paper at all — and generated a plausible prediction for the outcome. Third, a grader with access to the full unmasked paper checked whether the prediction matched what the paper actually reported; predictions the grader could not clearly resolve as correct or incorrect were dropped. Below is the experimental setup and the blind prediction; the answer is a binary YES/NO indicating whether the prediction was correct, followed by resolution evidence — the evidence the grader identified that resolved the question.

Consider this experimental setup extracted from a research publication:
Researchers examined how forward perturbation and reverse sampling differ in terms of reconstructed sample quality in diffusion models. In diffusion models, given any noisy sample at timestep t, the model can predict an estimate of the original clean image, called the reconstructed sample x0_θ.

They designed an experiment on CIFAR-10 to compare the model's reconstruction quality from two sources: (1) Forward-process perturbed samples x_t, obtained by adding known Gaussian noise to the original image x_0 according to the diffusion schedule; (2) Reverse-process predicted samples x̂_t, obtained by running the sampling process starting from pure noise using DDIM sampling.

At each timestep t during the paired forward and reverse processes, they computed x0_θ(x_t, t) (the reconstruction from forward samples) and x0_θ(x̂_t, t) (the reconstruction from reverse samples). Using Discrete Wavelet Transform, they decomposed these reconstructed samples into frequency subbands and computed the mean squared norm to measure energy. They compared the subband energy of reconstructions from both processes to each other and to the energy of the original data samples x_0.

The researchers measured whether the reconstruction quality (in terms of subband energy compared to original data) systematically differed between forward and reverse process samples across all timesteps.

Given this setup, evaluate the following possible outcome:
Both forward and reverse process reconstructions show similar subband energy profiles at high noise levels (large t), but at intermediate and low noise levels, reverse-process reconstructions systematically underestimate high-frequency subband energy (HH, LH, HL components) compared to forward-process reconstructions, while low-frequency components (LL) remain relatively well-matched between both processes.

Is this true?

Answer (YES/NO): NO